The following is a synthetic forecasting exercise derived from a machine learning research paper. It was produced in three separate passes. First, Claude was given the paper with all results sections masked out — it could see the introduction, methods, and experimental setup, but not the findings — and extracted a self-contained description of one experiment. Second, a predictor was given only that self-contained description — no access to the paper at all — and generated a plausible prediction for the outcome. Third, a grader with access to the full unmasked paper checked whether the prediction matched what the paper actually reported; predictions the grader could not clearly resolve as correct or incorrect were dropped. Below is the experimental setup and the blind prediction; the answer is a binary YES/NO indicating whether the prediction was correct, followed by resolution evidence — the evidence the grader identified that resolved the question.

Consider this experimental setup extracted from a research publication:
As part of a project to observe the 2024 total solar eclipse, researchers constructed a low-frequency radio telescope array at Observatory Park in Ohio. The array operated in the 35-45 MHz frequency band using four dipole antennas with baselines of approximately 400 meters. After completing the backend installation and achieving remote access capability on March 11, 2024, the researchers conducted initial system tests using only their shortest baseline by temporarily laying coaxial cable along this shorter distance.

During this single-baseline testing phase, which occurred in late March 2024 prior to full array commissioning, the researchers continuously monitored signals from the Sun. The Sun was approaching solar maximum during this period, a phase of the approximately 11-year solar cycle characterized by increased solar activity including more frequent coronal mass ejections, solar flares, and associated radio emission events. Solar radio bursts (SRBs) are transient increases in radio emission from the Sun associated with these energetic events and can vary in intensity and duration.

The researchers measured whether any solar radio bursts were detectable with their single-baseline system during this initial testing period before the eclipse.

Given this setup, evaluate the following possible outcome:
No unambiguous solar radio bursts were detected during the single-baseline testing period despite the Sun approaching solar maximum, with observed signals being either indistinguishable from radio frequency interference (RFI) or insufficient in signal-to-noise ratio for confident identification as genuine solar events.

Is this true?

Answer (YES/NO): NO